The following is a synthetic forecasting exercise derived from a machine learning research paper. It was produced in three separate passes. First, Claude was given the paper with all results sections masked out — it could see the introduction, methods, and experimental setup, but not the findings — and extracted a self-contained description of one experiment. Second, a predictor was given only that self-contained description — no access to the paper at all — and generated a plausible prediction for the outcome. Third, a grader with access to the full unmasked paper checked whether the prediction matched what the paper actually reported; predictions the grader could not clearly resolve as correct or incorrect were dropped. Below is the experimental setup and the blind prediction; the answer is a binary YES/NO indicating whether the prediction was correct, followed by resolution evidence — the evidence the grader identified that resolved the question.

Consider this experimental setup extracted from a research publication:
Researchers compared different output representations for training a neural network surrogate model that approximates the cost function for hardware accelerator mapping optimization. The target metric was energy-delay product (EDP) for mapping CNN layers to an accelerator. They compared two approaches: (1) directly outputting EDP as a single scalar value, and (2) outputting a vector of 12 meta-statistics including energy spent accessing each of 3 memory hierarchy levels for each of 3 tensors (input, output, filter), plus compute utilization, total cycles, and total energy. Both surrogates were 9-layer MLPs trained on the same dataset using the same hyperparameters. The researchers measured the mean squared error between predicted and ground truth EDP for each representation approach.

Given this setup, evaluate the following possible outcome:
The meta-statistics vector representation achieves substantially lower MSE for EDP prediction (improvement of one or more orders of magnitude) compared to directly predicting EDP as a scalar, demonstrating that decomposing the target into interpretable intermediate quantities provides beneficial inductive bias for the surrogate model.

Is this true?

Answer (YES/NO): YES